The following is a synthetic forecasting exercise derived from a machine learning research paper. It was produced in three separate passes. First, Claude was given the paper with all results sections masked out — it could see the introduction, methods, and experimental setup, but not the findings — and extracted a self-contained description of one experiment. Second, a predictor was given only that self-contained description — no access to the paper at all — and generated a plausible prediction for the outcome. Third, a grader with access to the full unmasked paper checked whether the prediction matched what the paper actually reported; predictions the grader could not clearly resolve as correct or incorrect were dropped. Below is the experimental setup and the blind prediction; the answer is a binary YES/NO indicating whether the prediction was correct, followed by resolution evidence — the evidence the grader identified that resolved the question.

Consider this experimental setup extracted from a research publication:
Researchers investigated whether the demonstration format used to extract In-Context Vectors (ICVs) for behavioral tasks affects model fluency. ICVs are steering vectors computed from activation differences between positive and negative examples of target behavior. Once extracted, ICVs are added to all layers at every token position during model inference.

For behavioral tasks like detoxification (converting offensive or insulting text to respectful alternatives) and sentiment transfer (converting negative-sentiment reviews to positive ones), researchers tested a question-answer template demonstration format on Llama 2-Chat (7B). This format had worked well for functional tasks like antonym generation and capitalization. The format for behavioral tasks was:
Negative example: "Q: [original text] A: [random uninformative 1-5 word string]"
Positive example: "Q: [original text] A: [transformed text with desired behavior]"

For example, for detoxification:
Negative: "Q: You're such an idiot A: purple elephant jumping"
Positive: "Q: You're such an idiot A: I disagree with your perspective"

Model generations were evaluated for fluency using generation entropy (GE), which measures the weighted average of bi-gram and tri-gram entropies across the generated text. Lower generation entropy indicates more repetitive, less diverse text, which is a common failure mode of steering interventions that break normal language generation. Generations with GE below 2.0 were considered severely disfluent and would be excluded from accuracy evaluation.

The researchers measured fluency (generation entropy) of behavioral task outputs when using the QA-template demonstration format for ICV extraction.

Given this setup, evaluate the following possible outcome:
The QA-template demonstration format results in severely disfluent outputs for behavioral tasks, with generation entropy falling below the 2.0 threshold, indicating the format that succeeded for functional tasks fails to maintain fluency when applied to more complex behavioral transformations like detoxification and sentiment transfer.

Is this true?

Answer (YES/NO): YES